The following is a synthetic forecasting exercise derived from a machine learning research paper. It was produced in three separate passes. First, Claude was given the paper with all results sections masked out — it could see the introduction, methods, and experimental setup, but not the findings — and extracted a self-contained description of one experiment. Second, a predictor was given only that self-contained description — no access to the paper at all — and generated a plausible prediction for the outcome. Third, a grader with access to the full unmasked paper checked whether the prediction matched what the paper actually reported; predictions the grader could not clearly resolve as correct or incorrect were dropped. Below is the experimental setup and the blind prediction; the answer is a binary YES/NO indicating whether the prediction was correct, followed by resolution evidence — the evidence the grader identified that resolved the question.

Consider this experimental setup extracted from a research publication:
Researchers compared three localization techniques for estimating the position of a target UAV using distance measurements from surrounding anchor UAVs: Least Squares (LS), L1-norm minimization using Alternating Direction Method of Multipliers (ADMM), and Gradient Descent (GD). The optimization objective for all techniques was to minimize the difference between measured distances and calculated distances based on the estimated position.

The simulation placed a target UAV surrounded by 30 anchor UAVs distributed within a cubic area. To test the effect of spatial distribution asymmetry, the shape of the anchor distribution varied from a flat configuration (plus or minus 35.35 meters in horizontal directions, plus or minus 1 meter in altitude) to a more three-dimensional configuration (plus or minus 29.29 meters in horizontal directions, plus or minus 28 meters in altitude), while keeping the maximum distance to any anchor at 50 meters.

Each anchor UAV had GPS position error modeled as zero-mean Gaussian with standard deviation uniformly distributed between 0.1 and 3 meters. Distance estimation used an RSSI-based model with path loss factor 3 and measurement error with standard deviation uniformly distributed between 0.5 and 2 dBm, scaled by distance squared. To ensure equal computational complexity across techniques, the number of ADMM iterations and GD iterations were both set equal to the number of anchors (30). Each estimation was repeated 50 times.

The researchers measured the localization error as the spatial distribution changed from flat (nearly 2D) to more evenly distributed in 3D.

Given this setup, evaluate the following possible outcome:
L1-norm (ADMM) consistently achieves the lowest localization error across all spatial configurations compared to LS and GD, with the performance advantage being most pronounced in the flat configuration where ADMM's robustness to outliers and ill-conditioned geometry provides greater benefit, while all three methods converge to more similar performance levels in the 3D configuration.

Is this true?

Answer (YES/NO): NO